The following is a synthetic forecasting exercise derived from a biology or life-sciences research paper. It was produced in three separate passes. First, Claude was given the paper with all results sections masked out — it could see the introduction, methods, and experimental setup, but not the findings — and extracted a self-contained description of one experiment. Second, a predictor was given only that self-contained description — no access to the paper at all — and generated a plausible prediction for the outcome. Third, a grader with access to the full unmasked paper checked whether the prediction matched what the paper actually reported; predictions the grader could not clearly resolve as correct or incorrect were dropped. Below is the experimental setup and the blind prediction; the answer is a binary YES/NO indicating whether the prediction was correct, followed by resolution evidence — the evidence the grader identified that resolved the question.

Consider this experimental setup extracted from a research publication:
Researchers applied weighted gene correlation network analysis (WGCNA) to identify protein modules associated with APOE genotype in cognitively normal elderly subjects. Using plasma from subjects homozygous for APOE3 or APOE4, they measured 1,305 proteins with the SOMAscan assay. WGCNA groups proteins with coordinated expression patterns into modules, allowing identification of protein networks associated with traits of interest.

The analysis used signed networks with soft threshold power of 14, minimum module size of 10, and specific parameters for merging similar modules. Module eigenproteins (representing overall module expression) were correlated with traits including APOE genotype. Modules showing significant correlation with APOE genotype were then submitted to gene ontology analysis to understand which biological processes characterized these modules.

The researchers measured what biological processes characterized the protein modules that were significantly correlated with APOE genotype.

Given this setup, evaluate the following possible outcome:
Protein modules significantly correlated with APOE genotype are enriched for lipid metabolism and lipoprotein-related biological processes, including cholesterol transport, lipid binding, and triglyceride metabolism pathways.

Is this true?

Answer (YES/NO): NO